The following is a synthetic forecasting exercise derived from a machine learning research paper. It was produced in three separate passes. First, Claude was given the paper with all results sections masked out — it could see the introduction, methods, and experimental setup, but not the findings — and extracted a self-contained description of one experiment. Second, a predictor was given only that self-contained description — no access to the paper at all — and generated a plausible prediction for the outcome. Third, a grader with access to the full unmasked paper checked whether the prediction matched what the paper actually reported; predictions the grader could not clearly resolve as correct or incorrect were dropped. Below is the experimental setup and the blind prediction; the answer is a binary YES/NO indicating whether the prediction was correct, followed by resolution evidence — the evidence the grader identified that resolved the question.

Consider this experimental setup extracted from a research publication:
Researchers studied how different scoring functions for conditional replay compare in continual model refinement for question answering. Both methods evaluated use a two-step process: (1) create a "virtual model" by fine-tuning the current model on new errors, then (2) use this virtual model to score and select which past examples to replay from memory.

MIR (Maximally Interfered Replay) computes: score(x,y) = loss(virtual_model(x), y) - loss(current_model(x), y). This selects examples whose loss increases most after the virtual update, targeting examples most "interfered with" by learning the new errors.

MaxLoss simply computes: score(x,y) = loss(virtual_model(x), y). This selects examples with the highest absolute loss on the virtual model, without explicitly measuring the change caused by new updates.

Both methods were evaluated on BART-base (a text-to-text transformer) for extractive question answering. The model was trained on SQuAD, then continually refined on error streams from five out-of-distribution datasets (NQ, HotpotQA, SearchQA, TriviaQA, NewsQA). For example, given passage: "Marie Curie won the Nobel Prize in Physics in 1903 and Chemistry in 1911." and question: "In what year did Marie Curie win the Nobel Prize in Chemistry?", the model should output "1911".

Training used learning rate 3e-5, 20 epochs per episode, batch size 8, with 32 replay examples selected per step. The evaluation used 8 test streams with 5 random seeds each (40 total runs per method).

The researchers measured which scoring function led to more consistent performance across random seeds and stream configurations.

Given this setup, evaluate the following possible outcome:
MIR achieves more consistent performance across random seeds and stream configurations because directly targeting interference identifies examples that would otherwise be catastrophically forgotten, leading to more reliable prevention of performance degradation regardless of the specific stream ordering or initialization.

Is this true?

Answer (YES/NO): NO